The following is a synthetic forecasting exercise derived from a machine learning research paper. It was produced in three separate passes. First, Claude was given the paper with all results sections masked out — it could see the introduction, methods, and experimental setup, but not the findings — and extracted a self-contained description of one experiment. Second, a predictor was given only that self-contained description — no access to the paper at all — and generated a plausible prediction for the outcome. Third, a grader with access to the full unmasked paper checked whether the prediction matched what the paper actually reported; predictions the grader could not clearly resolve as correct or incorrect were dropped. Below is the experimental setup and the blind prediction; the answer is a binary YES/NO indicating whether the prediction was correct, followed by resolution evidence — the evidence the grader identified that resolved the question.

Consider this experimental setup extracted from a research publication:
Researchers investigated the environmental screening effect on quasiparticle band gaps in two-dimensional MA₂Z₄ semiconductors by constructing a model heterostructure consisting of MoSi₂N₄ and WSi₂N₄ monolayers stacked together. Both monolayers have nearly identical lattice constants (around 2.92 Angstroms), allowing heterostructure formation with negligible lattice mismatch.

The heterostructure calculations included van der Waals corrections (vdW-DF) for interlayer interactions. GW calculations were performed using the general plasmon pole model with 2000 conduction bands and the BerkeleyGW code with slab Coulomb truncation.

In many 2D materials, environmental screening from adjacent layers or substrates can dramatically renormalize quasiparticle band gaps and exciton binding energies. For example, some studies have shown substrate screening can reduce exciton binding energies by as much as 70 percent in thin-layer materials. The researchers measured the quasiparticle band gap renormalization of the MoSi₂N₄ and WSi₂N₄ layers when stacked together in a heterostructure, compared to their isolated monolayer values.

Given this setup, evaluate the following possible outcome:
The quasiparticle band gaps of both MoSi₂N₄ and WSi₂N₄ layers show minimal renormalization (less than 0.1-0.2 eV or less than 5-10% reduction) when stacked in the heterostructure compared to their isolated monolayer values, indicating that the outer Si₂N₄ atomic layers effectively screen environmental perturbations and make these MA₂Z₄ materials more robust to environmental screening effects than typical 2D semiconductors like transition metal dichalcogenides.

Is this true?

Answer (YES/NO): YES